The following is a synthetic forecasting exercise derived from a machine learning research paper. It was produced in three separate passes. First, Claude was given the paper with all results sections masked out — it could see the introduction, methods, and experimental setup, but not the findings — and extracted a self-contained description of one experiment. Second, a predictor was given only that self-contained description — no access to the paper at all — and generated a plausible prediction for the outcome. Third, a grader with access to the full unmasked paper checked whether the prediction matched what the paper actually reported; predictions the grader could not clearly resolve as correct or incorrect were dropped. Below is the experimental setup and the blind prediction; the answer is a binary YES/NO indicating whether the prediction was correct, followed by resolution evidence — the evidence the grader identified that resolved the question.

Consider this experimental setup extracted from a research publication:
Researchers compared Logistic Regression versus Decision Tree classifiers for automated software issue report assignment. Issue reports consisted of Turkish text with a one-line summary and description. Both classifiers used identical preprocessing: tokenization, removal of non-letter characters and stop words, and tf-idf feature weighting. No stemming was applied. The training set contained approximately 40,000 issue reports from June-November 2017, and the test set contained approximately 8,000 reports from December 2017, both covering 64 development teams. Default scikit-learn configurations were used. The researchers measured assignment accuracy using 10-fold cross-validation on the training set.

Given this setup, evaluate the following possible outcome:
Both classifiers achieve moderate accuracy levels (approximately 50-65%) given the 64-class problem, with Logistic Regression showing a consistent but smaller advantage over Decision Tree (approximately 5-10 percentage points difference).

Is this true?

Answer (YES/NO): NO